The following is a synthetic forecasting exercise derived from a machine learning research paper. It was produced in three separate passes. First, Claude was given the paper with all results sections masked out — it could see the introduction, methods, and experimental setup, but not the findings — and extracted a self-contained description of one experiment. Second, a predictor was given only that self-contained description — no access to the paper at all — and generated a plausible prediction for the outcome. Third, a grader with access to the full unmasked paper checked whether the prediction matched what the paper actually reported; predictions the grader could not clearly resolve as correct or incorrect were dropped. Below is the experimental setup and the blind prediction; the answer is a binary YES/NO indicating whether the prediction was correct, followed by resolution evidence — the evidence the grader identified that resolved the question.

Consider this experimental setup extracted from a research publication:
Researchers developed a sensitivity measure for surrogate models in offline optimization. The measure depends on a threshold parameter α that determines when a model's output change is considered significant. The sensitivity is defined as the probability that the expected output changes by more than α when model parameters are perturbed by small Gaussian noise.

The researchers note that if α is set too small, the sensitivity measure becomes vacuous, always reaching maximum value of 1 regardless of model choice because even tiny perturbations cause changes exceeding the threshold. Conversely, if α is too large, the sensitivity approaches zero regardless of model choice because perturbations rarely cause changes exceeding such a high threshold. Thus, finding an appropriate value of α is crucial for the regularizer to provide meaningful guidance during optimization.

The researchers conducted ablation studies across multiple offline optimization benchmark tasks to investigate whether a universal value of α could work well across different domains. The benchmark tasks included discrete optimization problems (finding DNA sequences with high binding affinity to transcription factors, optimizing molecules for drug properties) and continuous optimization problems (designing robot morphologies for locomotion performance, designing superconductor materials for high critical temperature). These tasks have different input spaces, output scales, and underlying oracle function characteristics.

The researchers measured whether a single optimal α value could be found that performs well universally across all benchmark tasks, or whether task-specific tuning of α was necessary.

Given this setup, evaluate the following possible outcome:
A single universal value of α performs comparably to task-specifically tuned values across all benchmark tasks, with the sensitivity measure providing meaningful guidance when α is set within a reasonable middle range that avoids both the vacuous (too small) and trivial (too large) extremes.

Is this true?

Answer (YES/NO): YES